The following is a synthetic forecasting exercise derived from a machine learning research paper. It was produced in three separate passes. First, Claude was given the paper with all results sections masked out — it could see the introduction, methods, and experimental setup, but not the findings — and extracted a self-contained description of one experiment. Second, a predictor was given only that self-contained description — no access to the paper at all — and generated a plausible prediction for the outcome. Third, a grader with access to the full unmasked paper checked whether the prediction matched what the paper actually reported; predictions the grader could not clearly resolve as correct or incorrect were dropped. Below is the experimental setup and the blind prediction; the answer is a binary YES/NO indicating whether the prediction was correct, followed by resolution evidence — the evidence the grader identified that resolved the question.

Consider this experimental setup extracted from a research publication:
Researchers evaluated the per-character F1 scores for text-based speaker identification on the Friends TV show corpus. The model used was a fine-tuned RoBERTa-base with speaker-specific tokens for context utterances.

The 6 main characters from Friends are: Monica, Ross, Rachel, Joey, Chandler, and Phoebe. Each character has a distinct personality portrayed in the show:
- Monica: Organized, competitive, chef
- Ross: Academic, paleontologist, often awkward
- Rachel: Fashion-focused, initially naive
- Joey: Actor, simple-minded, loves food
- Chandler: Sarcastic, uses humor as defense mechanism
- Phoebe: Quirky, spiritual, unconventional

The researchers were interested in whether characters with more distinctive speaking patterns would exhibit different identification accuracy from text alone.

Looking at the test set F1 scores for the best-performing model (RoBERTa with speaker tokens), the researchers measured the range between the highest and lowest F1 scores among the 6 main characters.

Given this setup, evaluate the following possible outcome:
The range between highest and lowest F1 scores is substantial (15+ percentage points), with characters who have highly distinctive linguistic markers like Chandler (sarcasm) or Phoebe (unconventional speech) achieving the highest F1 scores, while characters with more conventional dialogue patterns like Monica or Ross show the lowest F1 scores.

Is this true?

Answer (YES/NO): NO